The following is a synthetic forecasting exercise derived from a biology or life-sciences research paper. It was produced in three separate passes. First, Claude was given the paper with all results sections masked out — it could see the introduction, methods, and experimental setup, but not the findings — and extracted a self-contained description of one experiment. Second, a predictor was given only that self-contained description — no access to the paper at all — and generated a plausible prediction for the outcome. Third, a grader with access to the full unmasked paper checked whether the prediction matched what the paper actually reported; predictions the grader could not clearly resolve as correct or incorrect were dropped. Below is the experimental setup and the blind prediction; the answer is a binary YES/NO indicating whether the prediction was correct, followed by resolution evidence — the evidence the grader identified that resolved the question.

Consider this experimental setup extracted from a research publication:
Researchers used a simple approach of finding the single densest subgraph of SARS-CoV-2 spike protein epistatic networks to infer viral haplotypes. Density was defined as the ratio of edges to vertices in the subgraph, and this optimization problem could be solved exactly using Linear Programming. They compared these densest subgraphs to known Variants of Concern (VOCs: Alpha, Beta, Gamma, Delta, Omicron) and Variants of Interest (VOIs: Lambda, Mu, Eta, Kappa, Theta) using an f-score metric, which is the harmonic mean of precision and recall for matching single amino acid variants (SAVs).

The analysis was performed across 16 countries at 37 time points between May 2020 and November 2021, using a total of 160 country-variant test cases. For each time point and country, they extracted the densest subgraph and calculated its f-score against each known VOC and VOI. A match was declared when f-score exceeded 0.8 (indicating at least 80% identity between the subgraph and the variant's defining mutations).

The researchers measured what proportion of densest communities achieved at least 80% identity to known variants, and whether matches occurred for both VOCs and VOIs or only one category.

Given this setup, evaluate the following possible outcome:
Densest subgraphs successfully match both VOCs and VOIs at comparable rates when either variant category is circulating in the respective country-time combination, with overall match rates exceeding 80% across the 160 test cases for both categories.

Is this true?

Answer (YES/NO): NO